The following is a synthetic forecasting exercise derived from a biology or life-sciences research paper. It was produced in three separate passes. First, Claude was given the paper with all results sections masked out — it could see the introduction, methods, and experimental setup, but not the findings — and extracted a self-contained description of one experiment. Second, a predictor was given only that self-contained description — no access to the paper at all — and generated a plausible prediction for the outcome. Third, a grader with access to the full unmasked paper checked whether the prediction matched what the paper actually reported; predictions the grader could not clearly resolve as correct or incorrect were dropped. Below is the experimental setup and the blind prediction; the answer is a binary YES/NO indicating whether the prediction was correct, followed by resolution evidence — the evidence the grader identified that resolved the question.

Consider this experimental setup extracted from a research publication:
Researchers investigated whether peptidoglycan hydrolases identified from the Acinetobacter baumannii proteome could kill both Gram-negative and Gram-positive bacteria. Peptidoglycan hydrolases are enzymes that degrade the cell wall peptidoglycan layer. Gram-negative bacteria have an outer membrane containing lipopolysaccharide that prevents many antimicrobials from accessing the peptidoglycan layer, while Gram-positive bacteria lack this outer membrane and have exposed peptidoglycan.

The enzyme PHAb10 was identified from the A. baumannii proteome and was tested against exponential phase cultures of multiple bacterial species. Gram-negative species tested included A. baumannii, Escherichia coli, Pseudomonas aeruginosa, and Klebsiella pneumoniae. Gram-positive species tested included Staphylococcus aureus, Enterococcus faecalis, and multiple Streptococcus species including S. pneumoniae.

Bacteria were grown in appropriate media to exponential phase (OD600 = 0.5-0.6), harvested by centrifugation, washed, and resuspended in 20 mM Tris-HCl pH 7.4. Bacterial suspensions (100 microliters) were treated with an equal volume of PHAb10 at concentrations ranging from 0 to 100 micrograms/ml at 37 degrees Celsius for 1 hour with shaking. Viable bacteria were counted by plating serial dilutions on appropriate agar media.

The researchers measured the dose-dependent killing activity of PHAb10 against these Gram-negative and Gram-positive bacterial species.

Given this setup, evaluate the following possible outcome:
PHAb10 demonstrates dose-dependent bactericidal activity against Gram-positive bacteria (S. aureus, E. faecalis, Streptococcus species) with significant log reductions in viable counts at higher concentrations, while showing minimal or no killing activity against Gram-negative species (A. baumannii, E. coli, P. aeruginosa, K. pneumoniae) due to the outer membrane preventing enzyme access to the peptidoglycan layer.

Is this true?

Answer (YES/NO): NO